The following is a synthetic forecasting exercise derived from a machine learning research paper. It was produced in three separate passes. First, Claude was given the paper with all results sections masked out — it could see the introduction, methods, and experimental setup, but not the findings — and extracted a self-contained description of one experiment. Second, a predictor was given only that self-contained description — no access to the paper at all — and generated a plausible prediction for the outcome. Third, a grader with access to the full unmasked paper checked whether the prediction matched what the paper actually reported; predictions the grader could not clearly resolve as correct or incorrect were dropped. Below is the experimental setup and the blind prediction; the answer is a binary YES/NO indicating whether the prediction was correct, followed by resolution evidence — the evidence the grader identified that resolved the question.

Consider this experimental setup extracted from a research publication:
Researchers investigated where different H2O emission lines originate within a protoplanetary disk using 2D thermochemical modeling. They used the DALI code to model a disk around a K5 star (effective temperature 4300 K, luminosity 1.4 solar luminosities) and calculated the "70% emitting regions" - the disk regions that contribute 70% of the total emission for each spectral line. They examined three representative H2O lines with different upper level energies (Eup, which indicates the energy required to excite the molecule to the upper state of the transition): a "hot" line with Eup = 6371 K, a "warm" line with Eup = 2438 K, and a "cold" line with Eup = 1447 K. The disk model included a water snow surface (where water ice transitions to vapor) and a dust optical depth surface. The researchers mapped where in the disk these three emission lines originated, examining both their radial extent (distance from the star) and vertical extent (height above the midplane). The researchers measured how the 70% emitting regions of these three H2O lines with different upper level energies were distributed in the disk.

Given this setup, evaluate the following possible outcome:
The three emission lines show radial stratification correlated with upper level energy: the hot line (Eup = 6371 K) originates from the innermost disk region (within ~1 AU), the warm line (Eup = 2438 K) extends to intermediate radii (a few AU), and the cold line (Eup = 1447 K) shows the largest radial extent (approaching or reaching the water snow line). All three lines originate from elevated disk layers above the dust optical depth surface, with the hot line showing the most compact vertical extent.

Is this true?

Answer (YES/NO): NO